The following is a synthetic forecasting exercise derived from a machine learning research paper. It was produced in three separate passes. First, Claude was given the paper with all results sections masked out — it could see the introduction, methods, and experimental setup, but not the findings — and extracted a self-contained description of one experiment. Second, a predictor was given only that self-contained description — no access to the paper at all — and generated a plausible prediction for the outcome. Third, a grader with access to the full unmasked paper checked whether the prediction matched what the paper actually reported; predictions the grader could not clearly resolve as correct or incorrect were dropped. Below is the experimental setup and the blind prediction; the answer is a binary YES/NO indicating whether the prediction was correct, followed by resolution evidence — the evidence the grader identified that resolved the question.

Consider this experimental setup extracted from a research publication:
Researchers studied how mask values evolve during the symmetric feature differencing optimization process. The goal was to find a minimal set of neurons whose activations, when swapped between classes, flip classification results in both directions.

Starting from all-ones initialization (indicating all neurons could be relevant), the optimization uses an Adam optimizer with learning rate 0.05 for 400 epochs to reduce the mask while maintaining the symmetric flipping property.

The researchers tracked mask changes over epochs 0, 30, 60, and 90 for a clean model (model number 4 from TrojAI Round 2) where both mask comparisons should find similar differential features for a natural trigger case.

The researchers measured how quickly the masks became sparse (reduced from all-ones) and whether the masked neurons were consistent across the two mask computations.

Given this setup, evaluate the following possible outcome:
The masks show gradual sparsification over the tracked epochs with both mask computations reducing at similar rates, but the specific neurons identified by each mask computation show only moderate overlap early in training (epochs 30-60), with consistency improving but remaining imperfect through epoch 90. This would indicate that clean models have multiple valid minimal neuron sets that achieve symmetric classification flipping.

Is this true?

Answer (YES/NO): NO